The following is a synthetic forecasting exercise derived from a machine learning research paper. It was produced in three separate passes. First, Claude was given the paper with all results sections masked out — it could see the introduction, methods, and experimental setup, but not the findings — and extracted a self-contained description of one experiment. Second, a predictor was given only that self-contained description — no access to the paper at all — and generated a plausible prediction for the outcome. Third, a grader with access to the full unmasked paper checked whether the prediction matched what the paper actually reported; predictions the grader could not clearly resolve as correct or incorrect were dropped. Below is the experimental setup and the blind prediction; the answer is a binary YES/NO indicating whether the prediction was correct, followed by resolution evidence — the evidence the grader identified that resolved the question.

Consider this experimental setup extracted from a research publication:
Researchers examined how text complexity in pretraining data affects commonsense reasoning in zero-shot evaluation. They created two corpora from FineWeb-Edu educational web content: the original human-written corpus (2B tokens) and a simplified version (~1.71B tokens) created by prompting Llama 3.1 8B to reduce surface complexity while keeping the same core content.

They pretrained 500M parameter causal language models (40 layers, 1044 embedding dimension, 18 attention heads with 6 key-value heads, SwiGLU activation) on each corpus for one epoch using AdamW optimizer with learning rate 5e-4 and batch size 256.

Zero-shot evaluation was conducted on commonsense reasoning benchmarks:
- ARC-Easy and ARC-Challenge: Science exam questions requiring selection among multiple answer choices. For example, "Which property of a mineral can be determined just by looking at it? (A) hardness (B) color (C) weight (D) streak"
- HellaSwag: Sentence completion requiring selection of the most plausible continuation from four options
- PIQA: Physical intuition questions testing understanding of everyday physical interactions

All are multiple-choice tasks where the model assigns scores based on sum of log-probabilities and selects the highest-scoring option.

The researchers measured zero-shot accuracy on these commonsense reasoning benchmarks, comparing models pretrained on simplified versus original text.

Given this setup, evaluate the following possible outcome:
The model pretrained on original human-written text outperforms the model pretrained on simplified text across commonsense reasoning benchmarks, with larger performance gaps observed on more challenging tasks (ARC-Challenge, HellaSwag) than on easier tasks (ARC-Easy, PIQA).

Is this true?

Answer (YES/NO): NO